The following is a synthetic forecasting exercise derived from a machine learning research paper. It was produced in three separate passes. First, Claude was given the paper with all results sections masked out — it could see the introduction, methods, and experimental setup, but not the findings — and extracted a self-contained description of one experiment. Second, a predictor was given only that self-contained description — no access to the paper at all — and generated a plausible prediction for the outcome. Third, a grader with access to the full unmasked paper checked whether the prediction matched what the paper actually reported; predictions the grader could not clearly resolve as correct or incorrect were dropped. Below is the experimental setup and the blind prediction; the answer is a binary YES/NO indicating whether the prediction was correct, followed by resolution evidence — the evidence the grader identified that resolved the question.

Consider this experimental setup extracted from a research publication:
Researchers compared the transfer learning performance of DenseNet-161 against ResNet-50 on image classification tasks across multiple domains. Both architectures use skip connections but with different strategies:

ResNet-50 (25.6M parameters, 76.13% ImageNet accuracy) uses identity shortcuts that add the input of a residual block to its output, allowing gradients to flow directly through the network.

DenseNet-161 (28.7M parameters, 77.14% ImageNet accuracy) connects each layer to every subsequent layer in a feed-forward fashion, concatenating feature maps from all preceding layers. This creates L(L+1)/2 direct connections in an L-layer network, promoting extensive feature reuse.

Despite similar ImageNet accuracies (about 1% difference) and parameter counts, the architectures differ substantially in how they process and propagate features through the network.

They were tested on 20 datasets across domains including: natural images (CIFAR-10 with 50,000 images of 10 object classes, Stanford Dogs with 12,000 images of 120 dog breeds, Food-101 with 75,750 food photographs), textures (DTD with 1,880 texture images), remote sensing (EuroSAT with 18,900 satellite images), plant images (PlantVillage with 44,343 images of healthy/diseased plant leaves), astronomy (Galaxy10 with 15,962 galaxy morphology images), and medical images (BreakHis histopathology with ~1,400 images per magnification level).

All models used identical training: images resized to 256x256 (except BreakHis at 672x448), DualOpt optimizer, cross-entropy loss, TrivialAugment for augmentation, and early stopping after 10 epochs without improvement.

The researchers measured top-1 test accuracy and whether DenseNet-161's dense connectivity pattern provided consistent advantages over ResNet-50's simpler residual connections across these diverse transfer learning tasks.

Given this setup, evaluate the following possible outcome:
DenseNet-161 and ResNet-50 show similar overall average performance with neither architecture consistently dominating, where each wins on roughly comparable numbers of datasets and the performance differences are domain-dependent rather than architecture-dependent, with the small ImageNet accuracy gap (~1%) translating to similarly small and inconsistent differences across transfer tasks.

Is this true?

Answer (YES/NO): YES